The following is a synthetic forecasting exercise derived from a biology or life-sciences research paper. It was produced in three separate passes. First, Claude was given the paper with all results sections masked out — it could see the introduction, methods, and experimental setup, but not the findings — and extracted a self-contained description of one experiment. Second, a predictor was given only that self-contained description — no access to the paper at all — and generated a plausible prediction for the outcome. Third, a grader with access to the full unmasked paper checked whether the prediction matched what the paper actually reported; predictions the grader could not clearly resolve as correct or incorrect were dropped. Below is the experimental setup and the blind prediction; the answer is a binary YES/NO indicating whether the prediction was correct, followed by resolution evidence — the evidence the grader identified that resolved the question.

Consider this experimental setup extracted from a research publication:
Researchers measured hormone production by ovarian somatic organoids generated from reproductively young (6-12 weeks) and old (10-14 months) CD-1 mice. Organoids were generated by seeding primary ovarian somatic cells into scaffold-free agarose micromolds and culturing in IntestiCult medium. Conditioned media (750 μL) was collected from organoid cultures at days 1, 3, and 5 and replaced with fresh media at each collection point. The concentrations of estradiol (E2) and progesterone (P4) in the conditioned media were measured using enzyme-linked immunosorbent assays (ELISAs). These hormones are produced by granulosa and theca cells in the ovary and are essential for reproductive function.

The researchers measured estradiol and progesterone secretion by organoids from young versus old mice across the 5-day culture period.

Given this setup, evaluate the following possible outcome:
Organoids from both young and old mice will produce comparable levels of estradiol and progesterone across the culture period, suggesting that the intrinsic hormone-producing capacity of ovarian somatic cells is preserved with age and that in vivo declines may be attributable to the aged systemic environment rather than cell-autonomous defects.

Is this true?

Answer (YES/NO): NO